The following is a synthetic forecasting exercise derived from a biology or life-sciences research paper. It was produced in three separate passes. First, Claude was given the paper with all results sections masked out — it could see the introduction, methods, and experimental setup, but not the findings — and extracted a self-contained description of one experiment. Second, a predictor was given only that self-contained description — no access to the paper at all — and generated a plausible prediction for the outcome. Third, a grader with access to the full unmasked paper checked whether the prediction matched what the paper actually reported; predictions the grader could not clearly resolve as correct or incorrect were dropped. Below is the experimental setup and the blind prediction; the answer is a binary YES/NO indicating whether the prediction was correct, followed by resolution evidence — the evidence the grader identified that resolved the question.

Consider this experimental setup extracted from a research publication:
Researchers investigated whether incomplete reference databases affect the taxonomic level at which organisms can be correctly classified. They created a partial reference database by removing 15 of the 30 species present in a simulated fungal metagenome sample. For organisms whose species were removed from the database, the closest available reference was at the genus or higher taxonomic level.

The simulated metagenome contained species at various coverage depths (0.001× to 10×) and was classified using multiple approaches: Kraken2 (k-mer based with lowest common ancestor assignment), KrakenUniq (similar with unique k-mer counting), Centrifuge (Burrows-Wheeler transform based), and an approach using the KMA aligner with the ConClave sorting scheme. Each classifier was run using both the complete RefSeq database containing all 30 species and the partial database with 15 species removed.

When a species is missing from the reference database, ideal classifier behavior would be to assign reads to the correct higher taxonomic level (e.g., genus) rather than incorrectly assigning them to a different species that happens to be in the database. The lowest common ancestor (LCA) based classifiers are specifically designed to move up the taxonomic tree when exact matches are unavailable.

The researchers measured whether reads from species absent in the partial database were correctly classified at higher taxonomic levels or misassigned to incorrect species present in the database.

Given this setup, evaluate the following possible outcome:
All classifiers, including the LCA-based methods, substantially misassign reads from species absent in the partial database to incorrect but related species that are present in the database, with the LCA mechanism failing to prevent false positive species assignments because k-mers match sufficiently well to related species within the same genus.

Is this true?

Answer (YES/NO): NO